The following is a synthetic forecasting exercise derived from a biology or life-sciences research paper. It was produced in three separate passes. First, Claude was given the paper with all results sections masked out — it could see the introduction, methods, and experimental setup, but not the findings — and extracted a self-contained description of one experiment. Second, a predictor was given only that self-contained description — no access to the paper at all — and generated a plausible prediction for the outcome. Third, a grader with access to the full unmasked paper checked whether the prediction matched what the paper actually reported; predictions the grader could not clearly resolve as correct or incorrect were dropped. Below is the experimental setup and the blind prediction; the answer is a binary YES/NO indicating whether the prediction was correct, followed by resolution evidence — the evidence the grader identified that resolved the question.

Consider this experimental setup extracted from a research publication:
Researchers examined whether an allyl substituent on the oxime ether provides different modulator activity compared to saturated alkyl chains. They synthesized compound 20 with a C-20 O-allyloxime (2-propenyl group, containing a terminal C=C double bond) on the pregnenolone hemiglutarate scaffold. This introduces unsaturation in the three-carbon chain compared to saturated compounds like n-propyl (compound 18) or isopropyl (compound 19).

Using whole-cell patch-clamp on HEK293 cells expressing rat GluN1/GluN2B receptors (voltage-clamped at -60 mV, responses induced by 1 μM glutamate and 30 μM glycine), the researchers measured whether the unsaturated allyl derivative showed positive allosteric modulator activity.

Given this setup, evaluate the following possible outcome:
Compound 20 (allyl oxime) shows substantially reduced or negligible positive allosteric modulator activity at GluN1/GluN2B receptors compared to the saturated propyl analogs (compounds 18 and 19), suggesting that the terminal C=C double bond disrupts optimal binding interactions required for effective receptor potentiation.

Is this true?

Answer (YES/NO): NO